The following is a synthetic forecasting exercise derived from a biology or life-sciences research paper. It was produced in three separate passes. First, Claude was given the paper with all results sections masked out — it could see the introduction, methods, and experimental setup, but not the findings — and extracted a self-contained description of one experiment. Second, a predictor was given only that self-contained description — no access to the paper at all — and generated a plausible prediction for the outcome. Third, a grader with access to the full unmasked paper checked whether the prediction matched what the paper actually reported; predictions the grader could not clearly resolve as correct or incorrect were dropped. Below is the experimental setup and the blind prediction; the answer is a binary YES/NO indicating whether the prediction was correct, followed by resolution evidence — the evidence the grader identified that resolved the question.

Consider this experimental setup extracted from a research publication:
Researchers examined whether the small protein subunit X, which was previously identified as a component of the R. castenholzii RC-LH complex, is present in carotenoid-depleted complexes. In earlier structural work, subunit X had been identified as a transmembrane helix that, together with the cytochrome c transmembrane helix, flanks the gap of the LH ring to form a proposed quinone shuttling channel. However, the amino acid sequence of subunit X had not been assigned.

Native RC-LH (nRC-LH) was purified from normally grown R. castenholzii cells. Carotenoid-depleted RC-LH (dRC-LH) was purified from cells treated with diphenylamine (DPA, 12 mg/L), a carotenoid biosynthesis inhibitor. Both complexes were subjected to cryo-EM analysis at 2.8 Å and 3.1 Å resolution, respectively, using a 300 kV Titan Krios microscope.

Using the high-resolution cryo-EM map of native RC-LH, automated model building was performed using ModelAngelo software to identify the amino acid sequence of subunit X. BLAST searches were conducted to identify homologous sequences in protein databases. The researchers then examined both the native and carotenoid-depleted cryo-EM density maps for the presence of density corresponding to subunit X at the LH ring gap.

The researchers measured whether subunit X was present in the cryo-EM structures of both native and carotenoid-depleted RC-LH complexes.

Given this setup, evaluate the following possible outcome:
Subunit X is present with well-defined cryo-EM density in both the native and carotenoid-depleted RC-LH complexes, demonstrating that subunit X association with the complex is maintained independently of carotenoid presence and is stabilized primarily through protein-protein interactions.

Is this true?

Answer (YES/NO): NO